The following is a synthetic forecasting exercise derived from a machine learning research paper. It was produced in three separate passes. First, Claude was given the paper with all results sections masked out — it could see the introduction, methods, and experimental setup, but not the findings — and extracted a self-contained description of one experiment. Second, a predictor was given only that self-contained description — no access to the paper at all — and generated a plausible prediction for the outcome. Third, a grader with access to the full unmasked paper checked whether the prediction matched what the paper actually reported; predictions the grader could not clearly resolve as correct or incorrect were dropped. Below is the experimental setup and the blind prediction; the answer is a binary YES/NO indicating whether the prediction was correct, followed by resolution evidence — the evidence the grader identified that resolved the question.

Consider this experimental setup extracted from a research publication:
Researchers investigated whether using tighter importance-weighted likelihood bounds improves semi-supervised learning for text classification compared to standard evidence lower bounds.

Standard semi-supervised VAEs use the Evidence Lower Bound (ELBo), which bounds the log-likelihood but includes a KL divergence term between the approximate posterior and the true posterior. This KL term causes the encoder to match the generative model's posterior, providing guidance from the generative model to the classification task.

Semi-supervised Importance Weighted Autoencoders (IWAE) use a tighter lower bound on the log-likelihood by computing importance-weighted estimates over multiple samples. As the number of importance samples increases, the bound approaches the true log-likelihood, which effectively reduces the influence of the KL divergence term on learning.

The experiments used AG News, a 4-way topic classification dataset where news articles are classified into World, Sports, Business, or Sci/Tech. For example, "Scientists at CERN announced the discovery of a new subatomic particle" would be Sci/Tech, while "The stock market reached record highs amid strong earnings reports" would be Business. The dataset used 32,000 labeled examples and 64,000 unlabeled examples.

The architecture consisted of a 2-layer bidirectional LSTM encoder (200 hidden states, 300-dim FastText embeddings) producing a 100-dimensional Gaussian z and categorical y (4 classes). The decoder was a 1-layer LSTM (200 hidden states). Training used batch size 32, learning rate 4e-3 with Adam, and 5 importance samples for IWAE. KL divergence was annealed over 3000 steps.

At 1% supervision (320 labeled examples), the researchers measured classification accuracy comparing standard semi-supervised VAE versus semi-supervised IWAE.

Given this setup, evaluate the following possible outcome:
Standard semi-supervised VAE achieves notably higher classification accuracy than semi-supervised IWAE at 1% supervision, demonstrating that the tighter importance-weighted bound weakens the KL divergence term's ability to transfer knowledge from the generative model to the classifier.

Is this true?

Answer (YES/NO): NO